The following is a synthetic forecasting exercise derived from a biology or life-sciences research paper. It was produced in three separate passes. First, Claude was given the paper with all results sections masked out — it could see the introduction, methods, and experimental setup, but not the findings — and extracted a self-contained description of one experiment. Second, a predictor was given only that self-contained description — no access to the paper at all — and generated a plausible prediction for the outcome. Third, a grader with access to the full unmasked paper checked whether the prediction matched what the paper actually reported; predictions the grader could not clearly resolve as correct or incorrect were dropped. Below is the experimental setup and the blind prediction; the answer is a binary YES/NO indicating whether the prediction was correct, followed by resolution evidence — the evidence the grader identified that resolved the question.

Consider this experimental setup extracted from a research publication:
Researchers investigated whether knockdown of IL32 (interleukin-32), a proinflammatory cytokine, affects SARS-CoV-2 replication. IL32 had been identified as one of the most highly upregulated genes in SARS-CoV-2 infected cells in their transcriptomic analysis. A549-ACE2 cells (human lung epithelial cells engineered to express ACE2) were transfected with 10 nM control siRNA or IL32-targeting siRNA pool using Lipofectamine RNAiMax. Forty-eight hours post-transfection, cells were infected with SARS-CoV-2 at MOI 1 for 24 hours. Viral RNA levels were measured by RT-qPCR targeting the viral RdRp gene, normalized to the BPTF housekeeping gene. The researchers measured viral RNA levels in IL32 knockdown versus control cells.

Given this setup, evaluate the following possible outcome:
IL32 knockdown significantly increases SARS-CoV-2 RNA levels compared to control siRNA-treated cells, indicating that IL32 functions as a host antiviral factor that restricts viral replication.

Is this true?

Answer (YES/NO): NO